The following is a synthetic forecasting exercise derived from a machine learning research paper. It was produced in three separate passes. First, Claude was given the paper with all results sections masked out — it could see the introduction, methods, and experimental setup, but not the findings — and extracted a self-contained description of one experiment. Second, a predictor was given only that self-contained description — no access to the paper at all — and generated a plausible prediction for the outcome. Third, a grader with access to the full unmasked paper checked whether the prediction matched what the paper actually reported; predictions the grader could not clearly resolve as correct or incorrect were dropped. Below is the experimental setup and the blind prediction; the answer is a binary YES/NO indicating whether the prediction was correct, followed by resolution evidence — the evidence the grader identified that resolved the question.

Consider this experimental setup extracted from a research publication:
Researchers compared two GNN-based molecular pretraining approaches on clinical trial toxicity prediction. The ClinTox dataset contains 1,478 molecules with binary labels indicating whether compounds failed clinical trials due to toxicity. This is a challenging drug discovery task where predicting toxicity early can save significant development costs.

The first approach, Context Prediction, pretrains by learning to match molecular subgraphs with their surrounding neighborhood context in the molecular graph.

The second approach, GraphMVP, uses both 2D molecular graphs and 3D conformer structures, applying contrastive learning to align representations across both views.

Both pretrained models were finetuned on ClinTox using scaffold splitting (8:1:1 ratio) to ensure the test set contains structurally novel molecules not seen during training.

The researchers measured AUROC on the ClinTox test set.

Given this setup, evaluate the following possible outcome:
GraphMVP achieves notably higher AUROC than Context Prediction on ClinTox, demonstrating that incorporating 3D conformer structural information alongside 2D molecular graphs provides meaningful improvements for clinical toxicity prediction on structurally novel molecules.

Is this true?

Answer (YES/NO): YES